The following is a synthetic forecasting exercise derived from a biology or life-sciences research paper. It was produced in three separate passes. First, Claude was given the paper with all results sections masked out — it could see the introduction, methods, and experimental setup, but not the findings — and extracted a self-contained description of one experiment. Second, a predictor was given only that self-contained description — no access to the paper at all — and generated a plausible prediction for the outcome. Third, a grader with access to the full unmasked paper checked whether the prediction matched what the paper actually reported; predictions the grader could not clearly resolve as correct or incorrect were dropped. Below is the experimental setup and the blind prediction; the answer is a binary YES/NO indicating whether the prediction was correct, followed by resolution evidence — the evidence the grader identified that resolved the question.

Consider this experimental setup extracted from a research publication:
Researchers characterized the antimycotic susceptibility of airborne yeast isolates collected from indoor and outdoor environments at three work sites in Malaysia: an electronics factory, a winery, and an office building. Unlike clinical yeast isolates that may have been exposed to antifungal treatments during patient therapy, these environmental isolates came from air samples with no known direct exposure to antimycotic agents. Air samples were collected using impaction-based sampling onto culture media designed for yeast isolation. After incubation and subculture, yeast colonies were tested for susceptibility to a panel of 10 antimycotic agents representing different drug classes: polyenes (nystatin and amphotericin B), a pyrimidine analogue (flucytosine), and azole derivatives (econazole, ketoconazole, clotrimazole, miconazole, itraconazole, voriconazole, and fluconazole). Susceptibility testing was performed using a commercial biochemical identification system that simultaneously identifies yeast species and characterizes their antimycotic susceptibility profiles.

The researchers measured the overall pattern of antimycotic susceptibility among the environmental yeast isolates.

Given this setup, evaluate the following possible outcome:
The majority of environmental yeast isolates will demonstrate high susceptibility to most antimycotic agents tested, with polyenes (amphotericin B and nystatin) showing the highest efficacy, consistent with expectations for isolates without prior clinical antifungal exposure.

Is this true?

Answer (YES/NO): NO